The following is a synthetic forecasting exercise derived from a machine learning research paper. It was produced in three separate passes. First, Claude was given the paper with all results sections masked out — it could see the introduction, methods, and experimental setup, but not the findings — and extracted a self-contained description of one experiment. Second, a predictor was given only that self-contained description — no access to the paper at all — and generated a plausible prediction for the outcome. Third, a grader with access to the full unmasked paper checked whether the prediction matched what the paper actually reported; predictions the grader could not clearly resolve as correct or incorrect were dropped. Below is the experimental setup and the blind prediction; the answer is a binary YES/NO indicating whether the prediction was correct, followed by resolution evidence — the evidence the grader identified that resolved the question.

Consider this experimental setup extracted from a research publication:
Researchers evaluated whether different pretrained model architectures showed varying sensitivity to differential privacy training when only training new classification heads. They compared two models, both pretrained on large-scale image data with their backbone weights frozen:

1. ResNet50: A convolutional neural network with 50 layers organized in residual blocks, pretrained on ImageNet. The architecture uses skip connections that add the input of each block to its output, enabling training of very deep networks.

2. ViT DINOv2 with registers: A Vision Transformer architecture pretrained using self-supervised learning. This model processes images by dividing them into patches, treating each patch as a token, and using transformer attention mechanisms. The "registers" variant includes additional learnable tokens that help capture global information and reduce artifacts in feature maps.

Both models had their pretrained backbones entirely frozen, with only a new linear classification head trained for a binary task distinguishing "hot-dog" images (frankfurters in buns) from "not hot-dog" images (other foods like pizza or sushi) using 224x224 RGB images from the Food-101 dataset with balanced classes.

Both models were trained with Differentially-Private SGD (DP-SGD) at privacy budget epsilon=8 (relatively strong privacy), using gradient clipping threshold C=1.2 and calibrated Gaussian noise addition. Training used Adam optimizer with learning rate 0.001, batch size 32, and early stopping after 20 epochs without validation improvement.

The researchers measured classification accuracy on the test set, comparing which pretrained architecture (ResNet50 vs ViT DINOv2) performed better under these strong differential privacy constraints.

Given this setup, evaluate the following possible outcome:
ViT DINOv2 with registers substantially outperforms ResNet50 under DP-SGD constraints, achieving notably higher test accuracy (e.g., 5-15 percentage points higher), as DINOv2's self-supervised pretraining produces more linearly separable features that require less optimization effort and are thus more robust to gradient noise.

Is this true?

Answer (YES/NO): YES